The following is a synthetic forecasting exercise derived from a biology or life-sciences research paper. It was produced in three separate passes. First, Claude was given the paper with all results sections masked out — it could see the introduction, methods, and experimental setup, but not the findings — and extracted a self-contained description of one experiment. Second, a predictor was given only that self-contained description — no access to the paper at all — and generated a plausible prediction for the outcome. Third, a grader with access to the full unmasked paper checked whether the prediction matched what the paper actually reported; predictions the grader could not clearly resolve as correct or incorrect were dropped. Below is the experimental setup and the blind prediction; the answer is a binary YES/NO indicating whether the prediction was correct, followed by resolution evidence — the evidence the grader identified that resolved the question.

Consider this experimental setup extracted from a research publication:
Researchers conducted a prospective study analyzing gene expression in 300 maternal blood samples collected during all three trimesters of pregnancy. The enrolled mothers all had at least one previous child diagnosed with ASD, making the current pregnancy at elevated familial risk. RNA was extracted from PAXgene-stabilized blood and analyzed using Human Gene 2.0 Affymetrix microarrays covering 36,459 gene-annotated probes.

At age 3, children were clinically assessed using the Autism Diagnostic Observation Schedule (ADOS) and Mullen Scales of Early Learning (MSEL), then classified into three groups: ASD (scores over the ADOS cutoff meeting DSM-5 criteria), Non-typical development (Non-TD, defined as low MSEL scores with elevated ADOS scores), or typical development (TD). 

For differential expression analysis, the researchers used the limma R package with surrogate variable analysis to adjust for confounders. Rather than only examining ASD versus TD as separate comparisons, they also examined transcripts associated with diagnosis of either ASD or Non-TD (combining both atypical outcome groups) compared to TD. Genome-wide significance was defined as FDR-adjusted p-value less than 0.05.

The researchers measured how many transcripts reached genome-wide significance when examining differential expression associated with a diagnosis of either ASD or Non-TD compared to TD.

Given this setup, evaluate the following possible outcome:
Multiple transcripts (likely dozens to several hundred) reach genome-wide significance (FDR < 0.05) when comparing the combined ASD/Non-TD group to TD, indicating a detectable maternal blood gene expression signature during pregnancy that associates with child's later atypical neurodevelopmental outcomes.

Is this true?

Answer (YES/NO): NO